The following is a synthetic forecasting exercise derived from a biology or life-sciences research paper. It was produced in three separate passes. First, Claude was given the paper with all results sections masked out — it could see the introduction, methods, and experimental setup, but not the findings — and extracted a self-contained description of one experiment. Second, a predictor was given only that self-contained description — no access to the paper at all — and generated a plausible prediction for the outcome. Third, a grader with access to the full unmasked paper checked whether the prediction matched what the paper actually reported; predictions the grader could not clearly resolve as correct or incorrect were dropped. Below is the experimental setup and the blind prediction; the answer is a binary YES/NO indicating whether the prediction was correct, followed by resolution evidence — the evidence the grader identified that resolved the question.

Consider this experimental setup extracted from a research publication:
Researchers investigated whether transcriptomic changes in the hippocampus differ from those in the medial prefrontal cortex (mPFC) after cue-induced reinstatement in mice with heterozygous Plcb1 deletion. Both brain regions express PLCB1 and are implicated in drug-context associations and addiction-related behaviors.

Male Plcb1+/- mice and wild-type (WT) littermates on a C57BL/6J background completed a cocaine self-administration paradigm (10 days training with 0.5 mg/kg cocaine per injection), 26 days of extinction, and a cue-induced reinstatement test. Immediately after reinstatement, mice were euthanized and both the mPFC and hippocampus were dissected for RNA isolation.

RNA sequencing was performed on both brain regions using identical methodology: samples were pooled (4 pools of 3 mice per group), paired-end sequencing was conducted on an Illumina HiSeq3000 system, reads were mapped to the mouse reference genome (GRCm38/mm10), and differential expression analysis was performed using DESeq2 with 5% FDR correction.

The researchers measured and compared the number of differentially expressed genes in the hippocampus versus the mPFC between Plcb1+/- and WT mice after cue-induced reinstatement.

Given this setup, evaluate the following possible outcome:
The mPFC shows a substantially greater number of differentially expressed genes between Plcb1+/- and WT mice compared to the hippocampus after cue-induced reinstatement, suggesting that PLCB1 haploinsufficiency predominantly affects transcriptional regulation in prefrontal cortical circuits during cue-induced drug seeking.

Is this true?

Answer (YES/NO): YES